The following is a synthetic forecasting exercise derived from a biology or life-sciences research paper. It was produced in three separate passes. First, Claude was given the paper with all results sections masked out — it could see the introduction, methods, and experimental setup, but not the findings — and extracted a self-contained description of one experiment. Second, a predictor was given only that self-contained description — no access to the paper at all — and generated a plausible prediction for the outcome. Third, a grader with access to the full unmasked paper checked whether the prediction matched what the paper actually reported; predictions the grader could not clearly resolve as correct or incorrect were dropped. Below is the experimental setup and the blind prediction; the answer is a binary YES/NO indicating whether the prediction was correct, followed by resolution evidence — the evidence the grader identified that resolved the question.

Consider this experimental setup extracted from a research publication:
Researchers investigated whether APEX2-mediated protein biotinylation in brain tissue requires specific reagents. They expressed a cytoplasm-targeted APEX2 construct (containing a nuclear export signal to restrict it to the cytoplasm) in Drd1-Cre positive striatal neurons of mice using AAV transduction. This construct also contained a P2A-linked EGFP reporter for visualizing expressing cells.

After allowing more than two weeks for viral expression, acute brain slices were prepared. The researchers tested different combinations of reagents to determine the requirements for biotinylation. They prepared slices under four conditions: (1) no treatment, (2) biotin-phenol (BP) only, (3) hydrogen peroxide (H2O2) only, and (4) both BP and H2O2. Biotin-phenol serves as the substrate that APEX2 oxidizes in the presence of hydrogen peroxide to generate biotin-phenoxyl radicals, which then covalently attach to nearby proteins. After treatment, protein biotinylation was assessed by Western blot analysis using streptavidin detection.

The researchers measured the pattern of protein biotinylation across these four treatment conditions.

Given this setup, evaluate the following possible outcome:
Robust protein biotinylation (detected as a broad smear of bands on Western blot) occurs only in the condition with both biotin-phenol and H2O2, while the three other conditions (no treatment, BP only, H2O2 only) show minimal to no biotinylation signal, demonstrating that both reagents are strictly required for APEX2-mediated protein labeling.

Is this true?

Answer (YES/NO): YES